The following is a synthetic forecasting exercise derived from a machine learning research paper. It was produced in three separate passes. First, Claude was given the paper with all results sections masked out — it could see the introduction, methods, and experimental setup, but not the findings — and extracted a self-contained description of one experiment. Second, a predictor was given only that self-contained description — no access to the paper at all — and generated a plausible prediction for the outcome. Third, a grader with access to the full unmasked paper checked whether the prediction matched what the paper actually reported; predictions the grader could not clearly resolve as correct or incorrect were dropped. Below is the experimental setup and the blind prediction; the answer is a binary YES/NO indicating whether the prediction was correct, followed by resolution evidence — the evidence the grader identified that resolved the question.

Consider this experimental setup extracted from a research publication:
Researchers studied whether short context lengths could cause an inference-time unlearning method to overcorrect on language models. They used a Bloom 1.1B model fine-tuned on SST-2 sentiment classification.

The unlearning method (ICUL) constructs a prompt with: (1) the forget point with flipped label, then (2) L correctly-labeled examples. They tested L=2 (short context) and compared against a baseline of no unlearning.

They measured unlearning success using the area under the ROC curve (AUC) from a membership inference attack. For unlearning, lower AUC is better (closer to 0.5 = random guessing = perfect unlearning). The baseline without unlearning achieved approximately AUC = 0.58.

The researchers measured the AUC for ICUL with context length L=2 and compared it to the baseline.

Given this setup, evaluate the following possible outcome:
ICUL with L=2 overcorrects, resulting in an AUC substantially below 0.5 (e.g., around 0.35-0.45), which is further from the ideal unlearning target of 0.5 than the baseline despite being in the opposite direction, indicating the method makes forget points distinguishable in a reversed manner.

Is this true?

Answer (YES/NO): NO